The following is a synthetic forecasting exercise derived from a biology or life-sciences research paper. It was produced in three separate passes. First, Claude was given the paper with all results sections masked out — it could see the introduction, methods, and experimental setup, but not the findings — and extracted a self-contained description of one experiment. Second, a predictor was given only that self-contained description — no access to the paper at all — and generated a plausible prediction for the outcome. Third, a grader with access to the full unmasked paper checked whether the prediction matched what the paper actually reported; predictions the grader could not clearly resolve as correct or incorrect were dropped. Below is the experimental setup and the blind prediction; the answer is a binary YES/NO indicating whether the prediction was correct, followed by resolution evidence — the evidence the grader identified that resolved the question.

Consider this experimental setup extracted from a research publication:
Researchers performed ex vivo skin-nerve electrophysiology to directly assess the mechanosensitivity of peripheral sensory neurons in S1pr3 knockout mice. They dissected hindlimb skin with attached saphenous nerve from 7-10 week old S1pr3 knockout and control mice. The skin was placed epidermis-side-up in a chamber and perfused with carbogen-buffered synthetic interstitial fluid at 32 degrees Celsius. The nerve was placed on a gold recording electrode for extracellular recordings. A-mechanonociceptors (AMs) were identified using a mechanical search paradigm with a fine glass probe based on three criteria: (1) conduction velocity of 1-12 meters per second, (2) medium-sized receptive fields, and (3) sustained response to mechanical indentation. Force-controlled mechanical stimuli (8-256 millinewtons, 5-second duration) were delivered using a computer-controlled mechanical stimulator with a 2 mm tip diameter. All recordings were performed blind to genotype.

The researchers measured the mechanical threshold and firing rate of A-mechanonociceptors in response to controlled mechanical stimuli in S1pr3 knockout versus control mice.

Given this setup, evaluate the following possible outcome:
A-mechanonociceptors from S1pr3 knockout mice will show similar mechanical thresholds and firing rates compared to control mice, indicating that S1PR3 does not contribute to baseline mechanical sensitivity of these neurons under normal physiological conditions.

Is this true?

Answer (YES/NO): NO